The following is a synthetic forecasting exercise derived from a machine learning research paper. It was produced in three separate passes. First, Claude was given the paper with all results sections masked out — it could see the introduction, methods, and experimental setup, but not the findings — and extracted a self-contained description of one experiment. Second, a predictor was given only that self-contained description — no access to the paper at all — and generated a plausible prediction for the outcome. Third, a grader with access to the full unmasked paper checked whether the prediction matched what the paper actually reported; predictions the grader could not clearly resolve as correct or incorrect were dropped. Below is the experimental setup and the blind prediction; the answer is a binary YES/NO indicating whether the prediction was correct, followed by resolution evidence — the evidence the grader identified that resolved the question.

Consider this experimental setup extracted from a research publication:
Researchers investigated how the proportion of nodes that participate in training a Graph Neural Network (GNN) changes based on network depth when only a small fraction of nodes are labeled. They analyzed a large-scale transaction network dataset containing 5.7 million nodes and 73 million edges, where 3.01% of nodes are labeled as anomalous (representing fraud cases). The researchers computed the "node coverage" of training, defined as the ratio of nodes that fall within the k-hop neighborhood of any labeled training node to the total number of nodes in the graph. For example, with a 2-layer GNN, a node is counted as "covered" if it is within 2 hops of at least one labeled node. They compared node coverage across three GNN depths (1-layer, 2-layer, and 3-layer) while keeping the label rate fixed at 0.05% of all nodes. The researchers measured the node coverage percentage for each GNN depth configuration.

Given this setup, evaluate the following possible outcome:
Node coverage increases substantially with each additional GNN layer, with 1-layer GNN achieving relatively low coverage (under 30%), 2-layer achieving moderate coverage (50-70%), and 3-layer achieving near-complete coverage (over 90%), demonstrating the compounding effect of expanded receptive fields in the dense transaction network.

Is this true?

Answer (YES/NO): NO